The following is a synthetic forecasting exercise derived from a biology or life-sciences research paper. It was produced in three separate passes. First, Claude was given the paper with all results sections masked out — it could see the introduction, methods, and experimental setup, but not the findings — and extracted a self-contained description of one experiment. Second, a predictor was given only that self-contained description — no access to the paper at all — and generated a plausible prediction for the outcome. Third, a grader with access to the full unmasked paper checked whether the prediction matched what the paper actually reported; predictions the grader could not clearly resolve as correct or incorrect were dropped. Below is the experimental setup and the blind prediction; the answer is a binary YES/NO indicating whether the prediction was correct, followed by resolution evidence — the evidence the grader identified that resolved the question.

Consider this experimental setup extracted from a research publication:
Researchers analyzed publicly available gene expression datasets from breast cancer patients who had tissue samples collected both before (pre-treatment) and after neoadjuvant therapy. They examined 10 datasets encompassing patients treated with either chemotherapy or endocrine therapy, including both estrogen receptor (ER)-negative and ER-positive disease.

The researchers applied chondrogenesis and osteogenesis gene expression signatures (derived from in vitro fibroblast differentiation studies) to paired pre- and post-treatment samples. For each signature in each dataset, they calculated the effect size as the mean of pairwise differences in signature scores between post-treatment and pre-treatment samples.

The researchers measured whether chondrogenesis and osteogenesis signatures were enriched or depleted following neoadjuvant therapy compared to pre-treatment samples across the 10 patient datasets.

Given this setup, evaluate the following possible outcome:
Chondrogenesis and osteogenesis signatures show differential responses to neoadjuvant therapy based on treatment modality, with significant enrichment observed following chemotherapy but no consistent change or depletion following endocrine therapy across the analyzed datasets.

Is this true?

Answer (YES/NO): NO